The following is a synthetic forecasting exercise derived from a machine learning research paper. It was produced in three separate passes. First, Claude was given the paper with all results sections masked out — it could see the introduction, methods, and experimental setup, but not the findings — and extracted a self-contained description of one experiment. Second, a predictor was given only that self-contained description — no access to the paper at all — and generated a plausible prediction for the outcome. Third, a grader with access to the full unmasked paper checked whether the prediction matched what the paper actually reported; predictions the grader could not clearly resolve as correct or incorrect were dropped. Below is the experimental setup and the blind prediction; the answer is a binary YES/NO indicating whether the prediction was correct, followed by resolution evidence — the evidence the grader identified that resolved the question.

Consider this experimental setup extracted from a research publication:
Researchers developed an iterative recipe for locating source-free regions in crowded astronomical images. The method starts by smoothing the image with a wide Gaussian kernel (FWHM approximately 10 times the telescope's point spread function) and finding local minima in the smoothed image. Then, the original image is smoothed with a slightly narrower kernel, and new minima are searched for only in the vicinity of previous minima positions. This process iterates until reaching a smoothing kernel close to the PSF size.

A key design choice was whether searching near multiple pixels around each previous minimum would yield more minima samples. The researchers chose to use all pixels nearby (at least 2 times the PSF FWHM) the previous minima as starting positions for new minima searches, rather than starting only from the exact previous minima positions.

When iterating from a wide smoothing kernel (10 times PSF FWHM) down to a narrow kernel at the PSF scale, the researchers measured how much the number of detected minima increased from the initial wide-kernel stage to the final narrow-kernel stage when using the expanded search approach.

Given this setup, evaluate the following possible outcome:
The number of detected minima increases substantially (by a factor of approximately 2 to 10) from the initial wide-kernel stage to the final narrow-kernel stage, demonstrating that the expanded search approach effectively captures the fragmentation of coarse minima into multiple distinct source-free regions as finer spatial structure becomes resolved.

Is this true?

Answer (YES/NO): YES